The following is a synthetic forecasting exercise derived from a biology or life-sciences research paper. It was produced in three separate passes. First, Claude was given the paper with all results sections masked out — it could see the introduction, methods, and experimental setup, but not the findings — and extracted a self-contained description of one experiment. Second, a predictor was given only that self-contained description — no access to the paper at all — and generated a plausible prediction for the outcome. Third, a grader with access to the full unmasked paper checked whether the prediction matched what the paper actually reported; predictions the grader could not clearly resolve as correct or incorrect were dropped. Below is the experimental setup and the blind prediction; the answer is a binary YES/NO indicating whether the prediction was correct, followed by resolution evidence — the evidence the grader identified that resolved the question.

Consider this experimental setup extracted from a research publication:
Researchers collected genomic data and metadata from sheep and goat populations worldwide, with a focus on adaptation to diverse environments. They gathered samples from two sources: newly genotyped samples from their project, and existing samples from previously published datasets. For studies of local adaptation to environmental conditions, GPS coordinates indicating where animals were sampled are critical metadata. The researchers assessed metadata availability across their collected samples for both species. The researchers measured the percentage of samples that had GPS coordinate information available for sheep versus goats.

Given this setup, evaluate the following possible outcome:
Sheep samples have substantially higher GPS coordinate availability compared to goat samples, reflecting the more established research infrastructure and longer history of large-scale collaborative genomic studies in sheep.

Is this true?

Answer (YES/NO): YES